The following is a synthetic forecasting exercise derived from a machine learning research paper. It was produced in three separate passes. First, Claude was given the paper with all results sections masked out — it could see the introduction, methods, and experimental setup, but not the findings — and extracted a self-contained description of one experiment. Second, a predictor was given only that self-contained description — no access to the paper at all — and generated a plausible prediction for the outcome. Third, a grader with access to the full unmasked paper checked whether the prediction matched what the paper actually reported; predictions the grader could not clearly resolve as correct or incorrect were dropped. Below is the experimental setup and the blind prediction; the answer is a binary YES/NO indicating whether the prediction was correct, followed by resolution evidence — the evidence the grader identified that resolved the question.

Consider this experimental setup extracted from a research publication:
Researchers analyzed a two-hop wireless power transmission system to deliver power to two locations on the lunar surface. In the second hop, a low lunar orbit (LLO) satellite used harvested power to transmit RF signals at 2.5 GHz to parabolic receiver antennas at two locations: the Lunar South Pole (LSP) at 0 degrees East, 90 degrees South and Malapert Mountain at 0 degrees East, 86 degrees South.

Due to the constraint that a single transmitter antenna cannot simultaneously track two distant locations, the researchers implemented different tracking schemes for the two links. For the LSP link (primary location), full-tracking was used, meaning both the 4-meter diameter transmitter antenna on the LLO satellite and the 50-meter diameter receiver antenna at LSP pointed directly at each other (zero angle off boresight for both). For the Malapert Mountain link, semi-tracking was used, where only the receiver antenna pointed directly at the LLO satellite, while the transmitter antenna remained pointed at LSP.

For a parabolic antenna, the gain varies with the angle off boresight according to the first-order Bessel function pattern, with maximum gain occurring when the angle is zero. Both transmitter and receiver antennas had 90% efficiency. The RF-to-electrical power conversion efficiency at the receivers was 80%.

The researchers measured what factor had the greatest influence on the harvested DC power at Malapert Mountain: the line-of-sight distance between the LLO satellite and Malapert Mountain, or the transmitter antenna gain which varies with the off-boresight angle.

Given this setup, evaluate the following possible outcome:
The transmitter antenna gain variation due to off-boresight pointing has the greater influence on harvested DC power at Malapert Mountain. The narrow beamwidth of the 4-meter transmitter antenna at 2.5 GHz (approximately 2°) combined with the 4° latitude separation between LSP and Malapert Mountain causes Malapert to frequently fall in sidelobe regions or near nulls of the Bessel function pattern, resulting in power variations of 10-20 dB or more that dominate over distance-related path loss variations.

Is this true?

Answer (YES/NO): YES